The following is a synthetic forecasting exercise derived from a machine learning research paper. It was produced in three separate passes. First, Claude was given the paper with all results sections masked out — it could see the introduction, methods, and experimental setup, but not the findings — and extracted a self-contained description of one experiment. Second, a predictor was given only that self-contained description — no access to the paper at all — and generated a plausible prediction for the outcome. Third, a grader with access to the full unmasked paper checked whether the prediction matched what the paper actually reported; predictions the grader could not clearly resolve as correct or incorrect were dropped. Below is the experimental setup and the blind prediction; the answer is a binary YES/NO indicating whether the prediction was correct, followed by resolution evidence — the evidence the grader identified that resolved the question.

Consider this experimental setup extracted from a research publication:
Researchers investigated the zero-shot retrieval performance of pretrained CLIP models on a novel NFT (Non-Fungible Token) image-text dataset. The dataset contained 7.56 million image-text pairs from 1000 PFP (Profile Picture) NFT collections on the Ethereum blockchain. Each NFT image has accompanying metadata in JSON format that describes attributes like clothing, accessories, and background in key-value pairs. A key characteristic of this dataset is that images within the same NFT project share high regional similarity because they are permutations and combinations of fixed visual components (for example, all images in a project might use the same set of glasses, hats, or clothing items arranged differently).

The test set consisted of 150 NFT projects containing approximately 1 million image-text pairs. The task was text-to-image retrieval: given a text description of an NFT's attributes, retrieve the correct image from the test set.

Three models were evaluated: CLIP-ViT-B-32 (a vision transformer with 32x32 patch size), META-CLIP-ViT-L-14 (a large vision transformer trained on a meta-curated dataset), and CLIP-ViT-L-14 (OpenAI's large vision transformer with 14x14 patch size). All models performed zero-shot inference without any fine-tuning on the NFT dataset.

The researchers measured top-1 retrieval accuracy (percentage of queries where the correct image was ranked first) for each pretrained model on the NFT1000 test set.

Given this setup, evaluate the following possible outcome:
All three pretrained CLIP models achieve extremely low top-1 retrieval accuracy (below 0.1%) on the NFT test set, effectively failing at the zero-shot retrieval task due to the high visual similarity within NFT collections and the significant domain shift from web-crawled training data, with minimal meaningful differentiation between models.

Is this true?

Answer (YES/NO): NO